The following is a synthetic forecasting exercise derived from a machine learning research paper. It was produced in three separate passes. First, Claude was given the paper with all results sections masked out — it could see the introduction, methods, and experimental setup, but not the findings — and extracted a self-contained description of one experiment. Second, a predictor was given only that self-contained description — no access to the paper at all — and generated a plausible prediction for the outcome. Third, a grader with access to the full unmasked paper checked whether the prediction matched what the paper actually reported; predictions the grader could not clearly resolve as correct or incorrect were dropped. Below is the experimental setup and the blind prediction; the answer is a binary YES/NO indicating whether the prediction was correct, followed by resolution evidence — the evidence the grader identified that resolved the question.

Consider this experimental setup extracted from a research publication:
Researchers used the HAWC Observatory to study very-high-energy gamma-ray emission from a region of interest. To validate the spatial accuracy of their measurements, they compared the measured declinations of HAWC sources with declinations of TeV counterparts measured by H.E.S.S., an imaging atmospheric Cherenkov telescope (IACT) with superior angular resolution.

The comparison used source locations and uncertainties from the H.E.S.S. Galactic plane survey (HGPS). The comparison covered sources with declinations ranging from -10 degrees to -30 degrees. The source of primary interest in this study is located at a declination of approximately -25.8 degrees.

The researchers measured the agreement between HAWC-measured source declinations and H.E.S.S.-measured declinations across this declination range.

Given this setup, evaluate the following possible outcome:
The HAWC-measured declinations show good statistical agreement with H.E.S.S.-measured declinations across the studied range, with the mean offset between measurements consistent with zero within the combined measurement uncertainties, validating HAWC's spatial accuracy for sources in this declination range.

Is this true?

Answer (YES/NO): YES